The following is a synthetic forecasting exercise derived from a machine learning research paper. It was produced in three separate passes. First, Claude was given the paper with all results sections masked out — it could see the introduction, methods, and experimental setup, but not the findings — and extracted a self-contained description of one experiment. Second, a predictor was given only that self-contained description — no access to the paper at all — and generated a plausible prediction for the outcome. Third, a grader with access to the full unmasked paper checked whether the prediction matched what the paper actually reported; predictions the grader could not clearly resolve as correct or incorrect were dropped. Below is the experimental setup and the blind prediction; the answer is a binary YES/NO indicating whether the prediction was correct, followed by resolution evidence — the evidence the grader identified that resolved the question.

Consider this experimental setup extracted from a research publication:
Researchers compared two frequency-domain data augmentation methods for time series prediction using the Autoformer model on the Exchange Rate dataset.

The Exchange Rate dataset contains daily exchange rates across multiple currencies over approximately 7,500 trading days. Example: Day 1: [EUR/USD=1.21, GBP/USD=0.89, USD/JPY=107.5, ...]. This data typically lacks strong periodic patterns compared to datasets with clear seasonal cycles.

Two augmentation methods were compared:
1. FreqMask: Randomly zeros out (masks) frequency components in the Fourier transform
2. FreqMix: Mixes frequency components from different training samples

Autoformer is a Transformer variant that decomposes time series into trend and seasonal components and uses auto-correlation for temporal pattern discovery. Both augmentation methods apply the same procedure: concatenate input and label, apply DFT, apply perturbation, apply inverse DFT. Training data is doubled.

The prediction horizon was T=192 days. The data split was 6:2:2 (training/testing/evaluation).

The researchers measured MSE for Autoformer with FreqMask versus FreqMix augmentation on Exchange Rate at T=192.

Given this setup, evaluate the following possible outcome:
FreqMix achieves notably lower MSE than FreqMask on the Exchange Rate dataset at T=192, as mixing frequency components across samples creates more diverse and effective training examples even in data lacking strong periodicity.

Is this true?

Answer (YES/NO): YES